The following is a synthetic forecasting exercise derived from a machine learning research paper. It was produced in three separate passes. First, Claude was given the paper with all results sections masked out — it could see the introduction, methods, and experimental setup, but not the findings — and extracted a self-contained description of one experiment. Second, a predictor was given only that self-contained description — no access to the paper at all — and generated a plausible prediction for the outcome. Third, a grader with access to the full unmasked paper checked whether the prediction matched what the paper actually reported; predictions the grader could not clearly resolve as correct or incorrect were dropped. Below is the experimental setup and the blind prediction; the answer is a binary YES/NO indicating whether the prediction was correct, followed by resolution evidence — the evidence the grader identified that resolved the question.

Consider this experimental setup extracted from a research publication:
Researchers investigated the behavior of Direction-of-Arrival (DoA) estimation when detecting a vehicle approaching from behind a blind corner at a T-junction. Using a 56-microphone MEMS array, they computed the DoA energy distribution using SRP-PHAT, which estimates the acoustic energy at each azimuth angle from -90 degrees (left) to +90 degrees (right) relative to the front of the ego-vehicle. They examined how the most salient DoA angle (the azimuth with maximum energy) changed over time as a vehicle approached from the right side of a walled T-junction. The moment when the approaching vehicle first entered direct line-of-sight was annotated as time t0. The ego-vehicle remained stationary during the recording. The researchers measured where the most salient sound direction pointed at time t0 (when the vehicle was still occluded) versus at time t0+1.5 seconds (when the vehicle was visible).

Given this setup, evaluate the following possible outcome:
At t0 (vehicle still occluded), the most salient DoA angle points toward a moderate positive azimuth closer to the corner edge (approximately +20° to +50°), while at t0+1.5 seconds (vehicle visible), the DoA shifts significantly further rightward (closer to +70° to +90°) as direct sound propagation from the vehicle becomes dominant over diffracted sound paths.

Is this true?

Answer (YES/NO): NO